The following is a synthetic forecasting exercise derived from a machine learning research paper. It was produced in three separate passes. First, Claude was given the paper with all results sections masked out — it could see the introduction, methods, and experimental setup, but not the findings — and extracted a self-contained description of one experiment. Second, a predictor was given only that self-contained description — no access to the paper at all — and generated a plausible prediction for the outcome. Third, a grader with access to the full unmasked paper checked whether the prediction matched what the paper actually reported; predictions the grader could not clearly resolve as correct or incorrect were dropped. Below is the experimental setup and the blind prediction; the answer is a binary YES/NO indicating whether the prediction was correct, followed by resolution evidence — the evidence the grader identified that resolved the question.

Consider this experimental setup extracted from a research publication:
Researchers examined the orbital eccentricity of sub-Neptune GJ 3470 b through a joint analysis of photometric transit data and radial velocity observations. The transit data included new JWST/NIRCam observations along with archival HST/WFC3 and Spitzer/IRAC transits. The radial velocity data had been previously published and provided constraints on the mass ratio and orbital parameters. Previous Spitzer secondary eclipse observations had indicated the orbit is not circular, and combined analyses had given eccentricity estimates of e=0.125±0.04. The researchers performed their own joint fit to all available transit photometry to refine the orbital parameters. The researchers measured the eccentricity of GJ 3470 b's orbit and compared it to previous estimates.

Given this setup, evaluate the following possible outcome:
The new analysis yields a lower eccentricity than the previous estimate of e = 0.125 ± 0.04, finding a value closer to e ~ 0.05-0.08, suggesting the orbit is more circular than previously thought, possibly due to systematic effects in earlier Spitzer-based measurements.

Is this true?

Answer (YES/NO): NO